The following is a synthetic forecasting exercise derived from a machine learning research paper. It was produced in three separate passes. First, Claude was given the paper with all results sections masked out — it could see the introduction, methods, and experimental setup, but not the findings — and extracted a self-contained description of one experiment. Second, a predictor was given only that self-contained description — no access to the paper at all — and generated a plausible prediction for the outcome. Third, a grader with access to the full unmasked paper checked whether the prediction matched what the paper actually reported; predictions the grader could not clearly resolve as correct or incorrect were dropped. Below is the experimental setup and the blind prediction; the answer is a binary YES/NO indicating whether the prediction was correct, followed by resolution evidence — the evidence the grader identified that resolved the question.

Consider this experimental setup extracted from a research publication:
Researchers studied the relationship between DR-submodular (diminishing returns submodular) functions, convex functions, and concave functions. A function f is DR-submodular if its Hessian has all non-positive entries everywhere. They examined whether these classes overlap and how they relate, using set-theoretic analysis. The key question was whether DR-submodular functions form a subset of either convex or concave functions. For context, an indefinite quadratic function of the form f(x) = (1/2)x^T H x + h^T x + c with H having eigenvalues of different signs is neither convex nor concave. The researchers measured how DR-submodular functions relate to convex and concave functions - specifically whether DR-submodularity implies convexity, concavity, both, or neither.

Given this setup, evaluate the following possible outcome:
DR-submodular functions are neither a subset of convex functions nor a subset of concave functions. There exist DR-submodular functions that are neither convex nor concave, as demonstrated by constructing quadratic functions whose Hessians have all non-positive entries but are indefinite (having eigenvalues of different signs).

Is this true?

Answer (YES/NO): YES